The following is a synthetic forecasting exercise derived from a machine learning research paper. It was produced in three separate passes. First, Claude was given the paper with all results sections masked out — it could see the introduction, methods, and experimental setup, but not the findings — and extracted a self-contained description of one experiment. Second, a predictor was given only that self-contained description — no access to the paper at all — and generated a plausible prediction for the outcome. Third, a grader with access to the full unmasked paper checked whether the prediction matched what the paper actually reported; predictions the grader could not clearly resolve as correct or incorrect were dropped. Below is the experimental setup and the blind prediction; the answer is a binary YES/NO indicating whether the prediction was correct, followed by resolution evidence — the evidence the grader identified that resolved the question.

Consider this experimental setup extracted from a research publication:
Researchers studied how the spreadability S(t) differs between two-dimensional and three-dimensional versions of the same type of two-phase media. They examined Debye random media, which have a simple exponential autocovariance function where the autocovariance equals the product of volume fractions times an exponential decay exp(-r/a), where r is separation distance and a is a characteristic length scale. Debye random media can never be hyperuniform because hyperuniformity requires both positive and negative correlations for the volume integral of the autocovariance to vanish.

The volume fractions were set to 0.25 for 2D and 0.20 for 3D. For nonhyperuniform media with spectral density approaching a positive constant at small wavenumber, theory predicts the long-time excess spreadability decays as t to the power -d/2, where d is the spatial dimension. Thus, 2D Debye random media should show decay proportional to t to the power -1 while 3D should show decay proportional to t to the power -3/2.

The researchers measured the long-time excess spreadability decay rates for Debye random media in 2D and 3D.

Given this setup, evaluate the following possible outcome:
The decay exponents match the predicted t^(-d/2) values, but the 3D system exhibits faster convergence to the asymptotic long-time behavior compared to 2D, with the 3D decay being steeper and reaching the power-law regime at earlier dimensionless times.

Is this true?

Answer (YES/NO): YES